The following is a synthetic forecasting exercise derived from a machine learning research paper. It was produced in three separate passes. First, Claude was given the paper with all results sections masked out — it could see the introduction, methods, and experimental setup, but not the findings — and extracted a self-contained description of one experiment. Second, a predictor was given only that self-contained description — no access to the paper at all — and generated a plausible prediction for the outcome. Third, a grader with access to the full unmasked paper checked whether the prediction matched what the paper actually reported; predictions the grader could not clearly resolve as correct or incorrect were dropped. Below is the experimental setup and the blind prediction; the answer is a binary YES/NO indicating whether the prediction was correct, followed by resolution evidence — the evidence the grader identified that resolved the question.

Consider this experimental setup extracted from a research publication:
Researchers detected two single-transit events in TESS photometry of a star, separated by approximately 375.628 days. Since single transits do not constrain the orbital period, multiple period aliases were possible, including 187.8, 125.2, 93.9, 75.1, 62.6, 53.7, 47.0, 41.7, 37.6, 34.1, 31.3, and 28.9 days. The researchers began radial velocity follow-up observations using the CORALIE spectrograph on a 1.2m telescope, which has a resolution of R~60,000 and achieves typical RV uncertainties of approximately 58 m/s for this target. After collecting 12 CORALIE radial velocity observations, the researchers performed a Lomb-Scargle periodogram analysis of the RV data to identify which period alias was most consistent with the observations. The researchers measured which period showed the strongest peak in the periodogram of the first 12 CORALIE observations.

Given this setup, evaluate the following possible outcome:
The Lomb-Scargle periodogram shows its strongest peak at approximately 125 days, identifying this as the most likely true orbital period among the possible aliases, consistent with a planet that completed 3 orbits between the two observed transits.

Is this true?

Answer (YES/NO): NO